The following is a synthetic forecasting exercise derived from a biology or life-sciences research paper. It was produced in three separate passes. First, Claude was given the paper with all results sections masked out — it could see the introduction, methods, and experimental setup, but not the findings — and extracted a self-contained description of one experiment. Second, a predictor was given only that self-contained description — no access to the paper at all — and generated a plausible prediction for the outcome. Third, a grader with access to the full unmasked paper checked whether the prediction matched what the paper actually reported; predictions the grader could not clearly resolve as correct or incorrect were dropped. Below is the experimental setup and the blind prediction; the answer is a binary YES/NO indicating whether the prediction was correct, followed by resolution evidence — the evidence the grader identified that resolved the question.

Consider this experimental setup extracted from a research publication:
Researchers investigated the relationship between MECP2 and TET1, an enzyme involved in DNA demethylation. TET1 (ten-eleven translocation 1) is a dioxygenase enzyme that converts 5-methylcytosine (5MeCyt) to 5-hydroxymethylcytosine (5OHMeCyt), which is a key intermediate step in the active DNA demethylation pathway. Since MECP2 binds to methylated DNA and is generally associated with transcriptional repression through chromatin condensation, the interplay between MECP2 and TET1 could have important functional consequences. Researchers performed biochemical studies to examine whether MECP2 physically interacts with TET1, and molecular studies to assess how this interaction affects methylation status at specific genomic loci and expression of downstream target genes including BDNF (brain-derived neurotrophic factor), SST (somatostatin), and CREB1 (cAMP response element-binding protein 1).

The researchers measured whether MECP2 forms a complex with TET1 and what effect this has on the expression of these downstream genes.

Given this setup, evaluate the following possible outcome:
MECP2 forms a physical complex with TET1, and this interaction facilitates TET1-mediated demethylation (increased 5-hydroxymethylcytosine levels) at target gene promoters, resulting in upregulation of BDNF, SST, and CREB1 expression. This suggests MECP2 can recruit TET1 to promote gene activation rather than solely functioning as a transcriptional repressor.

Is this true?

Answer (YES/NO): YES